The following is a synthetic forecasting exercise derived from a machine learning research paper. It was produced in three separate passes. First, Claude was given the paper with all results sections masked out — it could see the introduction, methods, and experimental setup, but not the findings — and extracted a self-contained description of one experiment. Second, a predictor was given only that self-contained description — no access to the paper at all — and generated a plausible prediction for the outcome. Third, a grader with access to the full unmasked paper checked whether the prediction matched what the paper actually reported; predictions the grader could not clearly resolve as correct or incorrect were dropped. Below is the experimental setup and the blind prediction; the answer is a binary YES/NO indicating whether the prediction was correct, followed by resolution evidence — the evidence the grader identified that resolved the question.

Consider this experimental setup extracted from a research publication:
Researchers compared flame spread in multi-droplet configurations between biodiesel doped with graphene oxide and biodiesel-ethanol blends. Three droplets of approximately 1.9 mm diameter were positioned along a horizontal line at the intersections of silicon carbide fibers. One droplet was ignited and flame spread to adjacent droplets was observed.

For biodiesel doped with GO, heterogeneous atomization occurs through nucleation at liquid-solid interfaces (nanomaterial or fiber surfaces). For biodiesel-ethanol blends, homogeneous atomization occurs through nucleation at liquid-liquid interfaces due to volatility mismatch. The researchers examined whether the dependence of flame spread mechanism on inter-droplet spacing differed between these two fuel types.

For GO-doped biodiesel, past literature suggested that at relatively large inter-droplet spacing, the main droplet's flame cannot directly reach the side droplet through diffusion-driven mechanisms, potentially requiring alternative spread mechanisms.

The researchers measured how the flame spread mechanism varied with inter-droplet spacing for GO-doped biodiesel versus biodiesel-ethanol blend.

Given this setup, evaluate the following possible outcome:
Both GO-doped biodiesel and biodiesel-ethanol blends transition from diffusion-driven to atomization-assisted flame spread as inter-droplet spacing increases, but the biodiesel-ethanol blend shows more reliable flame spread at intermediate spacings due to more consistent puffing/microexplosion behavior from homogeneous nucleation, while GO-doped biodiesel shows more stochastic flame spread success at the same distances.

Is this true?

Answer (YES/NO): NO